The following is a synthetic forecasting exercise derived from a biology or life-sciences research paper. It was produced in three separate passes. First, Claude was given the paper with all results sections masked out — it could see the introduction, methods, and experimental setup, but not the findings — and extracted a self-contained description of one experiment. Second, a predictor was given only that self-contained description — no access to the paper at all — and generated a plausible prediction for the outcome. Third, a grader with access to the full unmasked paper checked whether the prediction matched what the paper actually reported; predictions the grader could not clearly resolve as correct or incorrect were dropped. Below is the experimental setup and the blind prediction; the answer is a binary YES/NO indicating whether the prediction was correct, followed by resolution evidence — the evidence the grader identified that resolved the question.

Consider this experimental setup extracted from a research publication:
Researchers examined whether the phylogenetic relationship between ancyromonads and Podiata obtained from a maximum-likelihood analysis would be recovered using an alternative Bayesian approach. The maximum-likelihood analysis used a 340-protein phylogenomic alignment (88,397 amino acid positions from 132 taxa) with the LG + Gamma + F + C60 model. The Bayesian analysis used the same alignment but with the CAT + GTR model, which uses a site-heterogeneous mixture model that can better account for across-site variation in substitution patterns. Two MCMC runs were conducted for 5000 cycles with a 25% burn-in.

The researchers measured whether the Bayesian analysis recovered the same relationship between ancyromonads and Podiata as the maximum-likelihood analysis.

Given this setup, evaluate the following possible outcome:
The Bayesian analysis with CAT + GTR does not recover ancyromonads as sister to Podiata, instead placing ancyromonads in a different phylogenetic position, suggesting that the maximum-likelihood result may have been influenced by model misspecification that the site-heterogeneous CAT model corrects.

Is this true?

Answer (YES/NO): YES